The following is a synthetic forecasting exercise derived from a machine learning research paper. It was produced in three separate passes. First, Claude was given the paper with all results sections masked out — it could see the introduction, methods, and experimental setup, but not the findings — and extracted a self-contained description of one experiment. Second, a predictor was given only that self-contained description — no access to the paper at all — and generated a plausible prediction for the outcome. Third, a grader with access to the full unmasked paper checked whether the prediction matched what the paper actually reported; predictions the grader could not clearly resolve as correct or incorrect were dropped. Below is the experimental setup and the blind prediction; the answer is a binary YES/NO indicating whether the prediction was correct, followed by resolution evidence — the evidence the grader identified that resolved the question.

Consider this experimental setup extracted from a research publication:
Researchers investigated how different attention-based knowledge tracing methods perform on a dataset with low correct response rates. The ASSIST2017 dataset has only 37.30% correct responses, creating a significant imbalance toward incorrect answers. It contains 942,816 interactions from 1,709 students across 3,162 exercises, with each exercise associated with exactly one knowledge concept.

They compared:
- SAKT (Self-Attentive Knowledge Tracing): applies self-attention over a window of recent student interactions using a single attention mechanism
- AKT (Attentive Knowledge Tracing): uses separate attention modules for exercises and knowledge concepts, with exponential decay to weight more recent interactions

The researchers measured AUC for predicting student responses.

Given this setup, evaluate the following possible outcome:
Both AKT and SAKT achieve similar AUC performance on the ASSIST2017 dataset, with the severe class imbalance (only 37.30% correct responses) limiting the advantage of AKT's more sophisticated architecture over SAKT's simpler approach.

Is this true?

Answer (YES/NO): NO